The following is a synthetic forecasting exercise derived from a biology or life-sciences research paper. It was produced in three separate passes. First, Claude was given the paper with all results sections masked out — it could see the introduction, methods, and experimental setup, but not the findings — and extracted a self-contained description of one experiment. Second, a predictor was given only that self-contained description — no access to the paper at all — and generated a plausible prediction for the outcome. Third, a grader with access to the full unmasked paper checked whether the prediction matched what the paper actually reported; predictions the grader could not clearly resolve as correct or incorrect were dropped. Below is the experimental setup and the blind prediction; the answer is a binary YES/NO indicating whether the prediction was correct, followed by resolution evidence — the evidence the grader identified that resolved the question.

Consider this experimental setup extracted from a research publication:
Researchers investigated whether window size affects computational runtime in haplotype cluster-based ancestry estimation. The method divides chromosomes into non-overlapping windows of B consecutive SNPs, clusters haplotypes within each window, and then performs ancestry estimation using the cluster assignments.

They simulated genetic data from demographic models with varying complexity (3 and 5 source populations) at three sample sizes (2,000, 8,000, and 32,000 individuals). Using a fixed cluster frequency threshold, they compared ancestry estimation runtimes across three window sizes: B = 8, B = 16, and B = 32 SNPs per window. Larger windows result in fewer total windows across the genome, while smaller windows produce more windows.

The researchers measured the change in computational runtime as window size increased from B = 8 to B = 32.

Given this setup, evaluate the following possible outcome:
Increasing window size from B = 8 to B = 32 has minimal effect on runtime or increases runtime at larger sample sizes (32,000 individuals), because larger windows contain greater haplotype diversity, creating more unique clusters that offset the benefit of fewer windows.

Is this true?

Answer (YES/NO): NO